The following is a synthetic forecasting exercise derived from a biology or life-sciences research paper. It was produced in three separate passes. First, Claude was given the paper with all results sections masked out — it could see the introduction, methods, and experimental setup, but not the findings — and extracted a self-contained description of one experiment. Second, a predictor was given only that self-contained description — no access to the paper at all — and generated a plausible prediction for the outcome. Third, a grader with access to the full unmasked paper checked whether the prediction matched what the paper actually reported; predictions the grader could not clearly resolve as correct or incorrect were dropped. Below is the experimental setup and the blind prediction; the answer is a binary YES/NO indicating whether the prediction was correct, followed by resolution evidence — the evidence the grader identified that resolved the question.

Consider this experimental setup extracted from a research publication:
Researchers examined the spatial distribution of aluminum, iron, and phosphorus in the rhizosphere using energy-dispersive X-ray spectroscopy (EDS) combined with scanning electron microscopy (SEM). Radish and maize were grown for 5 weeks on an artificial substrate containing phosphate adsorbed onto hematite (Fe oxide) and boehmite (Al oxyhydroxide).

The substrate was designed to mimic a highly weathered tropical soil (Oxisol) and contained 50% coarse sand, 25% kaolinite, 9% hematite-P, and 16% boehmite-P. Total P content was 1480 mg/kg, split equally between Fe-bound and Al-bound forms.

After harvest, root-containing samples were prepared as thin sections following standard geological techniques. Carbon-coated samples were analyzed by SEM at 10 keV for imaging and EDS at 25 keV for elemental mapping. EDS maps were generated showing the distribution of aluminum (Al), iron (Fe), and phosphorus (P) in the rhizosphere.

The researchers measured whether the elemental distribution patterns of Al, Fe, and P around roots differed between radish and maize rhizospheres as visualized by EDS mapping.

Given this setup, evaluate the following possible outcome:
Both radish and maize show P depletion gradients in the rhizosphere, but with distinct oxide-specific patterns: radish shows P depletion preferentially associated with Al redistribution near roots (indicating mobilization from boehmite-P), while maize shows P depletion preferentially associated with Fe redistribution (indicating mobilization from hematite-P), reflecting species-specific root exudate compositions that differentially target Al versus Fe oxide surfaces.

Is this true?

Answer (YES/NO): NO